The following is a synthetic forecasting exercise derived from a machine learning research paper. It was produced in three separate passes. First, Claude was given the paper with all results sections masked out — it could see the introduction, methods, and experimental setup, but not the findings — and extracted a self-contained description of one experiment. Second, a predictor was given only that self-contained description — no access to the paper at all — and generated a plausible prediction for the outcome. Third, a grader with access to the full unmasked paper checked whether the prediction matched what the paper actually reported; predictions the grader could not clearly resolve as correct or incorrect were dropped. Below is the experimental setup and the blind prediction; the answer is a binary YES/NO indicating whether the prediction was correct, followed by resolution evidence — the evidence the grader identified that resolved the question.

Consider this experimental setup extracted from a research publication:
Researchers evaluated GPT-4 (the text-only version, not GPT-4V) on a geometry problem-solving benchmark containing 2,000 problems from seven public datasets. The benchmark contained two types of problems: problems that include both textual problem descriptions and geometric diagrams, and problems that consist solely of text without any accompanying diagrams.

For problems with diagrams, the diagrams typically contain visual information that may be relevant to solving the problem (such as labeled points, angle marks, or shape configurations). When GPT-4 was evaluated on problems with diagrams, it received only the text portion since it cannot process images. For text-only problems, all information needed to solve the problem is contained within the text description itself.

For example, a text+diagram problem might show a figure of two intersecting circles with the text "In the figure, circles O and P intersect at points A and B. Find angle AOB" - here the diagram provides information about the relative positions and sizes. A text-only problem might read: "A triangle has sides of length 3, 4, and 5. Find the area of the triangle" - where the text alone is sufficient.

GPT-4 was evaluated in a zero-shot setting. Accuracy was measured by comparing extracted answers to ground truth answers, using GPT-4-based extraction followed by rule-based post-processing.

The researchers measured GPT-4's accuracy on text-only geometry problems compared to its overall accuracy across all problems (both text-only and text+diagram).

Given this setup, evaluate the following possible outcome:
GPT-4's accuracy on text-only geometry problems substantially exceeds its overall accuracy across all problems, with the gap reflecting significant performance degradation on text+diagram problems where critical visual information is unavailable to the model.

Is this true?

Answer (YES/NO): YES